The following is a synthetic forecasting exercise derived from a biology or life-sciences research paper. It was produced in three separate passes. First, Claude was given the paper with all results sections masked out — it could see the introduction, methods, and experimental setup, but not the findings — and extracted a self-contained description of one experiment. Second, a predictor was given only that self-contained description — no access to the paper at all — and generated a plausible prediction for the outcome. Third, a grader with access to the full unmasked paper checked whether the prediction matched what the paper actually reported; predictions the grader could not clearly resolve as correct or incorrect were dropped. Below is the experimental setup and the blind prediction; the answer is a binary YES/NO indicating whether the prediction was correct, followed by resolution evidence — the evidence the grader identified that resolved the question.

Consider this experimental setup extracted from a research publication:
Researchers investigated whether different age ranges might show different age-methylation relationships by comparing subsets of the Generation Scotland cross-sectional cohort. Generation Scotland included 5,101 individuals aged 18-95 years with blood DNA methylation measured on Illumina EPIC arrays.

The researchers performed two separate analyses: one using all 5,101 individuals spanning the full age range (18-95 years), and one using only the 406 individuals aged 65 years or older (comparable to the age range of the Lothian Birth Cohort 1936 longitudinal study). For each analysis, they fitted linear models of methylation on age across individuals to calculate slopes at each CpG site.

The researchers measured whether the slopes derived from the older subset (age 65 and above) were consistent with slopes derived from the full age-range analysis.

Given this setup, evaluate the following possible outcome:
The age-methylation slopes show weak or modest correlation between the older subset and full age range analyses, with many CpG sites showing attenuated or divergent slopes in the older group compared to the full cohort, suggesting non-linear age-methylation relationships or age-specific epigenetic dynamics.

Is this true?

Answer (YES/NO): YES